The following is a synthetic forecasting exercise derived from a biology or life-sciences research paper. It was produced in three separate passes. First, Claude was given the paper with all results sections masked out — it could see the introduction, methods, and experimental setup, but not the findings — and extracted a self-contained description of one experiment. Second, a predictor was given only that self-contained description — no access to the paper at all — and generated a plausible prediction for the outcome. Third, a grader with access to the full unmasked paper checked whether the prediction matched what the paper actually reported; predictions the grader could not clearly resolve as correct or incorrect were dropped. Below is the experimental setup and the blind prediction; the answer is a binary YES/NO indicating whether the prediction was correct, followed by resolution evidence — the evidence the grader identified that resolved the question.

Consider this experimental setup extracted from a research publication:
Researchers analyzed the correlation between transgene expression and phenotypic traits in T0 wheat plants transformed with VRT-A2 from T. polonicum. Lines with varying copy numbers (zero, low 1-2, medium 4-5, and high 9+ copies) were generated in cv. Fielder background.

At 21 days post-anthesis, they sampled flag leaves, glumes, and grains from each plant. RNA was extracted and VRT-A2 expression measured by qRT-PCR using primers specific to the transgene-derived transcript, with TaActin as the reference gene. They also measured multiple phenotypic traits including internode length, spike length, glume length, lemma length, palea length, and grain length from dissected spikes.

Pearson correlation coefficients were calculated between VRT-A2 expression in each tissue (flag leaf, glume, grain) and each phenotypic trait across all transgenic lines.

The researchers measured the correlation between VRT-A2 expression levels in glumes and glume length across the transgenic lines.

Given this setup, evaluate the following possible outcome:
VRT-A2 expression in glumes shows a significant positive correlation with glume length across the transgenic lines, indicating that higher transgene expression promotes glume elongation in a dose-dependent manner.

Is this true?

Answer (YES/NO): YES